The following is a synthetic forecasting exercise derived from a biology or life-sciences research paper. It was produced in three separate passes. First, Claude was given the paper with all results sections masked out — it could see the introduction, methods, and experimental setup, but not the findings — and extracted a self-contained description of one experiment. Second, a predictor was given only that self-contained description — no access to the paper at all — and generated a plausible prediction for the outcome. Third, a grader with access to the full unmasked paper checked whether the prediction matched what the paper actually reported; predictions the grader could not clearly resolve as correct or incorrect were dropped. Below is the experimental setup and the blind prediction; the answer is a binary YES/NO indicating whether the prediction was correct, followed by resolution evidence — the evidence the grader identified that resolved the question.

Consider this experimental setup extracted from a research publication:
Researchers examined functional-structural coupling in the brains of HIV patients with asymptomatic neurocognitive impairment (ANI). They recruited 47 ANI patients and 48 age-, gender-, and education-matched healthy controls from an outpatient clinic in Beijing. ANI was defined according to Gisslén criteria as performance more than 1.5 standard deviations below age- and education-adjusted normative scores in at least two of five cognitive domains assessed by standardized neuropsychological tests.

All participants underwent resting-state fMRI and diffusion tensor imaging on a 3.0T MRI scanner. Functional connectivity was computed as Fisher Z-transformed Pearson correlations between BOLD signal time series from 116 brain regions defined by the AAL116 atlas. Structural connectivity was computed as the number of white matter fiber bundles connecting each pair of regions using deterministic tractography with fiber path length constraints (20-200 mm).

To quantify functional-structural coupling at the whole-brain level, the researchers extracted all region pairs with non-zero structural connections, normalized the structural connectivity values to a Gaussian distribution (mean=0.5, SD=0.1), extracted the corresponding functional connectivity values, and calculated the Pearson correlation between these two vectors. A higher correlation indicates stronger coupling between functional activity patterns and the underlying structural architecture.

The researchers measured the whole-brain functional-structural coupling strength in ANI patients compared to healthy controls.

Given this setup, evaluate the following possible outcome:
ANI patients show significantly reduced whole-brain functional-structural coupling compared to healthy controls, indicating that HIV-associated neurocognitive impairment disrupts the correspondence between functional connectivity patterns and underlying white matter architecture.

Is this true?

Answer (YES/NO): NO